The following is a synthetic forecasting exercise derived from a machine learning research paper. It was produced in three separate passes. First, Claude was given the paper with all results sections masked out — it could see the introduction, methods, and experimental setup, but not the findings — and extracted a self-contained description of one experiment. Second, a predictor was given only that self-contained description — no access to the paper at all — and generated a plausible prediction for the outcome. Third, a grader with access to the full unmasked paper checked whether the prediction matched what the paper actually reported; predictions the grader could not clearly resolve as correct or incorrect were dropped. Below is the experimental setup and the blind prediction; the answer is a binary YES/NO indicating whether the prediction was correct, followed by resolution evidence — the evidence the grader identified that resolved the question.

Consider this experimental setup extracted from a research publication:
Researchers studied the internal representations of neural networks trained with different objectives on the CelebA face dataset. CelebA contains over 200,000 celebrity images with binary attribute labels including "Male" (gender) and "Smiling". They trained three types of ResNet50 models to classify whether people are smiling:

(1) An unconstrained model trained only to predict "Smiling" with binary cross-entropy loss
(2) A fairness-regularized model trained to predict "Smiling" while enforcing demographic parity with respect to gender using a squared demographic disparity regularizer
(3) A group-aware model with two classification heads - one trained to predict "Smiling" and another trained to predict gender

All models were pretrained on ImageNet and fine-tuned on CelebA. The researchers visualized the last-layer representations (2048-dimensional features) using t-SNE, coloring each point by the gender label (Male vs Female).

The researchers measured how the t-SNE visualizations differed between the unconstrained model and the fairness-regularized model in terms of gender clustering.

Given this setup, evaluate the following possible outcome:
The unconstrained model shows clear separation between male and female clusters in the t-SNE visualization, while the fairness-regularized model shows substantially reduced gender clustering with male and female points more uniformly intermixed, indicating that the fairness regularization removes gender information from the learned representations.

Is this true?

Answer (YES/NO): NO